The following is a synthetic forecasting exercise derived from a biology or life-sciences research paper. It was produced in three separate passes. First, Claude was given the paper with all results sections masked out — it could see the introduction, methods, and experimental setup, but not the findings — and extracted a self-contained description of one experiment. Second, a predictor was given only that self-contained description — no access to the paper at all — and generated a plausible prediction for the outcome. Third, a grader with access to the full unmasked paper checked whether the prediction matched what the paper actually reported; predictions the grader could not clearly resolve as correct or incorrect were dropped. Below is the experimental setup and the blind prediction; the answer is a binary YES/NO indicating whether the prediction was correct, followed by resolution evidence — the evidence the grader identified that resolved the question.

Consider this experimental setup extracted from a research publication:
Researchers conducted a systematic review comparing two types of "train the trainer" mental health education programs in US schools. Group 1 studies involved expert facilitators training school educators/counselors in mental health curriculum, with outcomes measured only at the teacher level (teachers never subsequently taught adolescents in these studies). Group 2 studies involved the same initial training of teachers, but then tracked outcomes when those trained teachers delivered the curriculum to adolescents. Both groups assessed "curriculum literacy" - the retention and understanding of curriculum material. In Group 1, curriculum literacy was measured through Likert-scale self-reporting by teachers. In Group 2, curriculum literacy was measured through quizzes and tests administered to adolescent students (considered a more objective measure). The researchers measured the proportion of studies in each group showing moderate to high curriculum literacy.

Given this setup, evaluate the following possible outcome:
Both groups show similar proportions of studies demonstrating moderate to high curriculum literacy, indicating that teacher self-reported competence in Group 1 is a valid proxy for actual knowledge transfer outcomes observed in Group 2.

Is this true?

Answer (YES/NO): NO